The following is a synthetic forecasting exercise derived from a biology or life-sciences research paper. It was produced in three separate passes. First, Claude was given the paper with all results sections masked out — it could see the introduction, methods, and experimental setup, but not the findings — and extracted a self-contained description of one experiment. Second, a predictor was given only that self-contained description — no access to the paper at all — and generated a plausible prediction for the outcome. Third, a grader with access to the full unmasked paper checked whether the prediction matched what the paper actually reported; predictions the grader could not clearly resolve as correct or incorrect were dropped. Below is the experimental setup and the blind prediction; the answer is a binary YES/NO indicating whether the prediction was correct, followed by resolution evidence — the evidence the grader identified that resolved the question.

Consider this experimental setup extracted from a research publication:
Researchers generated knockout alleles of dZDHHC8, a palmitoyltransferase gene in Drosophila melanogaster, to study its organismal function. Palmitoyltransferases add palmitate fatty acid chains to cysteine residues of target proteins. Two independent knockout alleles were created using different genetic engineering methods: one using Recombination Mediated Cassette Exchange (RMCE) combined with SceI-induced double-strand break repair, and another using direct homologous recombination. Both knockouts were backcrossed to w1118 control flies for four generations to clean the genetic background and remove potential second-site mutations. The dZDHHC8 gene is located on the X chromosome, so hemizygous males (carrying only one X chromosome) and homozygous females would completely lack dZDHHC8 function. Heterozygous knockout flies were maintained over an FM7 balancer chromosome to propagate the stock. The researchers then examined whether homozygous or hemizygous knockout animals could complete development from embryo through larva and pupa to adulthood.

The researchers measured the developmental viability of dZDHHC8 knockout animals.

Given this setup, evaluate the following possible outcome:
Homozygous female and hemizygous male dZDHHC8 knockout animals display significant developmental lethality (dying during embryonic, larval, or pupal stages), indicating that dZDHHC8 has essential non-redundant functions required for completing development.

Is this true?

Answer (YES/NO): YES